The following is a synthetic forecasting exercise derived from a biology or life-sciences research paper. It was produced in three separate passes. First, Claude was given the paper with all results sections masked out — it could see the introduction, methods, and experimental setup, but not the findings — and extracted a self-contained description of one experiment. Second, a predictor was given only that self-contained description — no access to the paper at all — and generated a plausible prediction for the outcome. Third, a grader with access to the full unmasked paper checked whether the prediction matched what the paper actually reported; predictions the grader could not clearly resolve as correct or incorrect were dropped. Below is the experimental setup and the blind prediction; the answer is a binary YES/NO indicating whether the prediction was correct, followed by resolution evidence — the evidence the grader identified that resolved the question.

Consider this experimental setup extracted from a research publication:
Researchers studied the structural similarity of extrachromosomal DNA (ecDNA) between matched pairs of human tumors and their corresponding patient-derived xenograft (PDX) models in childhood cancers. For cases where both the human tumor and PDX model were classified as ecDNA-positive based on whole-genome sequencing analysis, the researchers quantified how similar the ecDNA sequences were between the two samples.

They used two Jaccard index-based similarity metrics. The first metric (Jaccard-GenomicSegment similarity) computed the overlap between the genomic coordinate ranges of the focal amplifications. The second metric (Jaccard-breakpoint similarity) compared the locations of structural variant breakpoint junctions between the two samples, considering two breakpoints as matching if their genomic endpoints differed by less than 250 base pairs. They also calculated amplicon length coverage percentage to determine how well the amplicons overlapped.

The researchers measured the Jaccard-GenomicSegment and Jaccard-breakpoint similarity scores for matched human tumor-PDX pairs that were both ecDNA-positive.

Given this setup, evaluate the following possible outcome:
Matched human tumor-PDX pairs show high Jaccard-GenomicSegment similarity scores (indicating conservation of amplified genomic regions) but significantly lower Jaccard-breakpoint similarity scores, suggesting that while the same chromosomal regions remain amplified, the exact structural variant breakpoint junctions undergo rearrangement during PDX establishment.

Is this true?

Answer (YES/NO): YES